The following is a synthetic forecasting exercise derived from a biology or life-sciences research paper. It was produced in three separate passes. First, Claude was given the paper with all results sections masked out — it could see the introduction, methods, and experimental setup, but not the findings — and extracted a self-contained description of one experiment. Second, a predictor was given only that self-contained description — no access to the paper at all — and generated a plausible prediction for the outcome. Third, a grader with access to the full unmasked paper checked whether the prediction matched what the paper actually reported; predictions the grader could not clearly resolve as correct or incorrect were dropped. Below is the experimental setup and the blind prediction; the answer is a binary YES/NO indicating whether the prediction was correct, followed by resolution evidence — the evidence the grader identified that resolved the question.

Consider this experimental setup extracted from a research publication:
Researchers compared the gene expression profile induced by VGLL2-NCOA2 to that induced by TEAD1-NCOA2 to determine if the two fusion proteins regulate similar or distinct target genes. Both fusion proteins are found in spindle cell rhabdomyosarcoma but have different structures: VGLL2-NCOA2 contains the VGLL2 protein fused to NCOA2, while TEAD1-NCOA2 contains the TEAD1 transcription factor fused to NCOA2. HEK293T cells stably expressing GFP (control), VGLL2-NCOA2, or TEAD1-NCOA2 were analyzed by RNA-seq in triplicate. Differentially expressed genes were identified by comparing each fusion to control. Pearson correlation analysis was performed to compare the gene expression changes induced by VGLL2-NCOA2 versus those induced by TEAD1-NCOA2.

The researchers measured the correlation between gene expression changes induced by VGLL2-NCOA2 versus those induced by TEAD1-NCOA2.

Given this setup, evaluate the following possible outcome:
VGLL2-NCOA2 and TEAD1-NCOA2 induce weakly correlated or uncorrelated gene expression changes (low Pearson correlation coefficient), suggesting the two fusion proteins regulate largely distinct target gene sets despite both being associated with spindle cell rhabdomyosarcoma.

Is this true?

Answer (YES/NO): NO